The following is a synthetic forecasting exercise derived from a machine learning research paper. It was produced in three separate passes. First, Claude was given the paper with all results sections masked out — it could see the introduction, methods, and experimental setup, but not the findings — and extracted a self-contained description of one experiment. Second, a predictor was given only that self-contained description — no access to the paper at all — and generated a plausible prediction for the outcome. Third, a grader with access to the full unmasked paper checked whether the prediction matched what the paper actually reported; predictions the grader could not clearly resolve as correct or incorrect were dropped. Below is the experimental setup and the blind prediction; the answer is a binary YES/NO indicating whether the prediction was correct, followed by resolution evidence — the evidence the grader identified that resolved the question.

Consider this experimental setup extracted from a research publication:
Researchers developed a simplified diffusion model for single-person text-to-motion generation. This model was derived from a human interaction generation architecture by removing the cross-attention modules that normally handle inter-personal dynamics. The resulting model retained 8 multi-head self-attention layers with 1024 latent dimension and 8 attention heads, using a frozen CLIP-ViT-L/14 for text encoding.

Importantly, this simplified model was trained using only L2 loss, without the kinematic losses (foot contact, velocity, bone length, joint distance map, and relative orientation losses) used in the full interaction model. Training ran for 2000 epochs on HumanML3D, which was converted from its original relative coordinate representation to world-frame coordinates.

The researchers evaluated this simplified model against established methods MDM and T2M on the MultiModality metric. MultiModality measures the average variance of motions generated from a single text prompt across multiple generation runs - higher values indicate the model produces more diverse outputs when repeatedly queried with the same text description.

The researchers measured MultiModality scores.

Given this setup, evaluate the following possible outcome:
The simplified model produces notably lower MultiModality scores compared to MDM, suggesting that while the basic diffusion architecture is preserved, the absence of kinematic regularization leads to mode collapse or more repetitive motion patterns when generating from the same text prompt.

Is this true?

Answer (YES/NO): YES